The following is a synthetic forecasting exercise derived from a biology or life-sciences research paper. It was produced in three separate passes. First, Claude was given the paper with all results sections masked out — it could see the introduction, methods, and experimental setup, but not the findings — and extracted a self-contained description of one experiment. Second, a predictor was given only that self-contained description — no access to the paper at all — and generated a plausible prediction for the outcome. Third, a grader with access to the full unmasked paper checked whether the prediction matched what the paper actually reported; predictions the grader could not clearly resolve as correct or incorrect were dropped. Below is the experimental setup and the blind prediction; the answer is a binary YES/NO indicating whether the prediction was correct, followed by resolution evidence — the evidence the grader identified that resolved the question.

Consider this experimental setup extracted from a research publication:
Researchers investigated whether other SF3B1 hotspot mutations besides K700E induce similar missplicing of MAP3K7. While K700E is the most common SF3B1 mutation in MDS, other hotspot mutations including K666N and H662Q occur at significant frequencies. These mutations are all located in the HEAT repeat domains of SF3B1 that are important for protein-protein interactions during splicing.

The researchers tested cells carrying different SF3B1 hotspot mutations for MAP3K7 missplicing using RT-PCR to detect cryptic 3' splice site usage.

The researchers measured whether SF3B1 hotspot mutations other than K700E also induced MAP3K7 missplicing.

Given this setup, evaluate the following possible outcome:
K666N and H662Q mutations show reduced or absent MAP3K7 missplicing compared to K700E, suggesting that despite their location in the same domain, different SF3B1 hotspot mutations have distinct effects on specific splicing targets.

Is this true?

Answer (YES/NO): NO